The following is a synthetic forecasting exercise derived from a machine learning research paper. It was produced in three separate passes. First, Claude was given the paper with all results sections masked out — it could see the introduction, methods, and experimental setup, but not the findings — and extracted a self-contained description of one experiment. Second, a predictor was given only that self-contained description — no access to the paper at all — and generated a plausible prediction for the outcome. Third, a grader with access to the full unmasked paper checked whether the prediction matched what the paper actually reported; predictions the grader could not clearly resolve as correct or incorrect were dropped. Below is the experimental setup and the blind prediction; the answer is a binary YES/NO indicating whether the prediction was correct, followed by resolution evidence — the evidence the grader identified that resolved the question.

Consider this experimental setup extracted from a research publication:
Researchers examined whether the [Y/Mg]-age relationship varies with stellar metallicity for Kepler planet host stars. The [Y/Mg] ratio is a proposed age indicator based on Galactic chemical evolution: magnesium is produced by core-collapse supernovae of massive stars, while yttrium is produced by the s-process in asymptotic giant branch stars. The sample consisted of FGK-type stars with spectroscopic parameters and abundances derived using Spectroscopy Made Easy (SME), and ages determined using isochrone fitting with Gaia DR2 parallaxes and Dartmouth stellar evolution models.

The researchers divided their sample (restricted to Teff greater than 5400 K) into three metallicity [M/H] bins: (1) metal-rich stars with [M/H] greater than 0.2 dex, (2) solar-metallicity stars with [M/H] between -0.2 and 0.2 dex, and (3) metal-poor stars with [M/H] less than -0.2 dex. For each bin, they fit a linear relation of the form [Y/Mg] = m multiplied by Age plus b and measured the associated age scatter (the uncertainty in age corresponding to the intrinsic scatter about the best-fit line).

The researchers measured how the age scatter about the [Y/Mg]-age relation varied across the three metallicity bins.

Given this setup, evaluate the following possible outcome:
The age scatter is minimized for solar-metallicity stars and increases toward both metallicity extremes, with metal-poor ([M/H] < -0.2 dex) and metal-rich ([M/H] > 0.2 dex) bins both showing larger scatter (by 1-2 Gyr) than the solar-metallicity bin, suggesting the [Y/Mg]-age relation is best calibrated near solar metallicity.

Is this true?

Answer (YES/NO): NO